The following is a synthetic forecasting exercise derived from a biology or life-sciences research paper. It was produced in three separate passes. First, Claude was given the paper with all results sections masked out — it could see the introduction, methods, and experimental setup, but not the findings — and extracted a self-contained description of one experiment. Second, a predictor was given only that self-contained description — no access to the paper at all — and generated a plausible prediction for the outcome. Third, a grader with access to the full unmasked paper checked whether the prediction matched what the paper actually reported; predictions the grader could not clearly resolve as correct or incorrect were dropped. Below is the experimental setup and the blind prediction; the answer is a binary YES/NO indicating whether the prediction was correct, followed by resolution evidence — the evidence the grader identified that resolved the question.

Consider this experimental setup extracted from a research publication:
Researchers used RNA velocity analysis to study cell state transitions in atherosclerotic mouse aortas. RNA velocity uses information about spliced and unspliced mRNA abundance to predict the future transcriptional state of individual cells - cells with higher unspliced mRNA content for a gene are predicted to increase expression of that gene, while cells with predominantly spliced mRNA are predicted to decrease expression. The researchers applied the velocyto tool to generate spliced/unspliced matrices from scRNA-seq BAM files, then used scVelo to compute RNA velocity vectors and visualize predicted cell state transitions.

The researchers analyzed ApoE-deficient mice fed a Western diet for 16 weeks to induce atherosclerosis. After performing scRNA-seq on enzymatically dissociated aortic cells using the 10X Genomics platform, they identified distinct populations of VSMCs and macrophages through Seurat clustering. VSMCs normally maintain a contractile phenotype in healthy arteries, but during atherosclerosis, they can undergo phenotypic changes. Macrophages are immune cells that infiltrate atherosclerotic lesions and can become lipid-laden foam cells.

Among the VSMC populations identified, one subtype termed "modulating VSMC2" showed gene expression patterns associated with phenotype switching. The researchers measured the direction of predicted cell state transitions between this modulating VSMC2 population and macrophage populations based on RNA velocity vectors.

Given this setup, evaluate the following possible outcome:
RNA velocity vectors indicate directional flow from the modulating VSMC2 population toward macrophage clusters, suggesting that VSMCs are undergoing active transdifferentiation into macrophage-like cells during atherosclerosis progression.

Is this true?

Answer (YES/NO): YES